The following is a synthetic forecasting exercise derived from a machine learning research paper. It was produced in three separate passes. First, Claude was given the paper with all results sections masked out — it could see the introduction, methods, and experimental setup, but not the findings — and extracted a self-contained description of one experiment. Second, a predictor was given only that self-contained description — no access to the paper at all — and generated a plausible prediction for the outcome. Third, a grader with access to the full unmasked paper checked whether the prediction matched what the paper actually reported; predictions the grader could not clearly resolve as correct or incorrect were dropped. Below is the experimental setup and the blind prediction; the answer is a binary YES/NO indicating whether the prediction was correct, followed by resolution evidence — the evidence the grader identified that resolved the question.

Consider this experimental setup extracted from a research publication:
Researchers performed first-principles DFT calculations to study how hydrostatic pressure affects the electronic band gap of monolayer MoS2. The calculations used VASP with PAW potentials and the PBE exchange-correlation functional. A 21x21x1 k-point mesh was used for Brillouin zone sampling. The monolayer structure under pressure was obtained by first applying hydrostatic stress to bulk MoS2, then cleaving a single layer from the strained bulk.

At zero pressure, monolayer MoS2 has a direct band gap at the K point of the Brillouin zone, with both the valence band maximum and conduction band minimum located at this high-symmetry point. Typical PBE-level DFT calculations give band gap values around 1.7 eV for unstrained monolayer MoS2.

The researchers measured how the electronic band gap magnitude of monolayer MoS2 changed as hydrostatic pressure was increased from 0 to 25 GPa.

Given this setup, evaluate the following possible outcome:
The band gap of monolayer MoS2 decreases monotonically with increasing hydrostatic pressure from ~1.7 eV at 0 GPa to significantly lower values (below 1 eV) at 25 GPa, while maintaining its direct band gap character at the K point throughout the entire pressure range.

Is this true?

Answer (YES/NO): NO